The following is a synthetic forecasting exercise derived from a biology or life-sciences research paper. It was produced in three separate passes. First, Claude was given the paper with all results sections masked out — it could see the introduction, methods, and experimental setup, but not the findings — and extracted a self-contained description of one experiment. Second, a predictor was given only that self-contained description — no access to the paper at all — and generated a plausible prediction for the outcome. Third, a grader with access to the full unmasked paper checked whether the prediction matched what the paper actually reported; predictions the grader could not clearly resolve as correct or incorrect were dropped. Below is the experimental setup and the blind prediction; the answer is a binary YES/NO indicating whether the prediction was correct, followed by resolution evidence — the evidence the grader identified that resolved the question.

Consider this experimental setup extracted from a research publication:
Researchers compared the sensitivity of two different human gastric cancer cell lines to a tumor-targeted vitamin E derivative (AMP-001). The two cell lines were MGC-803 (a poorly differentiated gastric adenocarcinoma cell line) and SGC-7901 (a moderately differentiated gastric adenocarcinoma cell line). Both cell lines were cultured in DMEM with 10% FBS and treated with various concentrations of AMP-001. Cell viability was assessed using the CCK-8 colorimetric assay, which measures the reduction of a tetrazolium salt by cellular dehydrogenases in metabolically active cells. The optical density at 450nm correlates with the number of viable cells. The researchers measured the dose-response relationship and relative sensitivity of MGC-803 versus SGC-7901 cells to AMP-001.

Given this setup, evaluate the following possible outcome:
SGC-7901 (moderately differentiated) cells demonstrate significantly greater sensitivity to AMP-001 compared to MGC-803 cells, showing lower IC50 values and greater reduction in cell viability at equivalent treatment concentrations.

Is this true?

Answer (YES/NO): NO